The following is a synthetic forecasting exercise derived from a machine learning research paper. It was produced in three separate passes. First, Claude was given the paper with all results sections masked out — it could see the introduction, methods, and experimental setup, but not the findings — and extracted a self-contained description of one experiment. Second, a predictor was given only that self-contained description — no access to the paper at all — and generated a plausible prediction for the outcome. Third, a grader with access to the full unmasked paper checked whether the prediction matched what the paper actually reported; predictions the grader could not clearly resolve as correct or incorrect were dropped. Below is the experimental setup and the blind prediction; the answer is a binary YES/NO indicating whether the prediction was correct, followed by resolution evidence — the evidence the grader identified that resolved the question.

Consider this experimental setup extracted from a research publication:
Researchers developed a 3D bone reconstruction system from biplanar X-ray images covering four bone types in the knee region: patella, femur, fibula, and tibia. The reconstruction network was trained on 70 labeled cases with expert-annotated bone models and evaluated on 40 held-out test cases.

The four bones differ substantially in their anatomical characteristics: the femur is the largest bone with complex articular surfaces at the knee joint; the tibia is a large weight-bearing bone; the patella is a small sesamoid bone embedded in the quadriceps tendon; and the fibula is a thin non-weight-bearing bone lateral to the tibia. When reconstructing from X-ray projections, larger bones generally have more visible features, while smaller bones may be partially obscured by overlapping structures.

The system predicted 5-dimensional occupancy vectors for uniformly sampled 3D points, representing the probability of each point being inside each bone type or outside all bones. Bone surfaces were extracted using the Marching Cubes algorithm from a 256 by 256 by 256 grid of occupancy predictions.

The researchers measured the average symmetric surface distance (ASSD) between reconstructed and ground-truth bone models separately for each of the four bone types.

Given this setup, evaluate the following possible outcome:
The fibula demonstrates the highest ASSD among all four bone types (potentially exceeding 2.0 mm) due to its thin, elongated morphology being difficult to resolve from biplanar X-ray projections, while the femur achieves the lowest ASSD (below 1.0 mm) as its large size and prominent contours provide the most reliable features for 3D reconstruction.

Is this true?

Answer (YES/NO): NO